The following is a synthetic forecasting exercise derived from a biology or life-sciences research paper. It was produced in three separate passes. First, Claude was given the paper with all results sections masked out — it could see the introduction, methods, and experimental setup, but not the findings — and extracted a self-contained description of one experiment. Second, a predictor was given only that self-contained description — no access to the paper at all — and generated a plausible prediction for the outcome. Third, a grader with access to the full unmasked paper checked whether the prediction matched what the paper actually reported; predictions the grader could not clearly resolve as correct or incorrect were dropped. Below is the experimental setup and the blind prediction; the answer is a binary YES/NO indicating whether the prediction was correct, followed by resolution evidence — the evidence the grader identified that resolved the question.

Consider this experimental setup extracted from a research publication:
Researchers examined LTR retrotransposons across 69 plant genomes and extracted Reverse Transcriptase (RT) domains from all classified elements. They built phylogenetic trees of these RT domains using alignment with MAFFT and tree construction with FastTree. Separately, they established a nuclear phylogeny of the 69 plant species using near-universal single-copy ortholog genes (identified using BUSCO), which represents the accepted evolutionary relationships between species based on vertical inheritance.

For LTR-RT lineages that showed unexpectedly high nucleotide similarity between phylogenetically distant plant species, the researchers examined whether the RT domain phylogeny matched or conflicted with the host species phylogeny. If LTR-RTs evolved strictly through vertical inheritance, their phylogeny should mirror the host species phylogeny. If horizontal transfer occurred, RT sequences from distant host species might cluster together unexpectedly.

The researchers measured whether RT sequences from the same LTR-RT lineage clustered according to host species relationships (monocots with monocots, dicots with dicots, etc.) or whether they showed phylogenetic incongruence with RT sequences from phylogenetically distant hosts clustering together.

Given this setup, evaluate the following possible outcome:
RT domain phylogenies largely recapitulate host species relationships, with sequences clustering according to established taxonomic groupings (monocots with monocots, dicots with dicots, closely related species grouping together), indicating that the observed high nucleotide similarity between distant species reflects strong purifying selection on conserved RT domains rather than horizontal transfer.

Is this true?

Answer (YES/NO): NO